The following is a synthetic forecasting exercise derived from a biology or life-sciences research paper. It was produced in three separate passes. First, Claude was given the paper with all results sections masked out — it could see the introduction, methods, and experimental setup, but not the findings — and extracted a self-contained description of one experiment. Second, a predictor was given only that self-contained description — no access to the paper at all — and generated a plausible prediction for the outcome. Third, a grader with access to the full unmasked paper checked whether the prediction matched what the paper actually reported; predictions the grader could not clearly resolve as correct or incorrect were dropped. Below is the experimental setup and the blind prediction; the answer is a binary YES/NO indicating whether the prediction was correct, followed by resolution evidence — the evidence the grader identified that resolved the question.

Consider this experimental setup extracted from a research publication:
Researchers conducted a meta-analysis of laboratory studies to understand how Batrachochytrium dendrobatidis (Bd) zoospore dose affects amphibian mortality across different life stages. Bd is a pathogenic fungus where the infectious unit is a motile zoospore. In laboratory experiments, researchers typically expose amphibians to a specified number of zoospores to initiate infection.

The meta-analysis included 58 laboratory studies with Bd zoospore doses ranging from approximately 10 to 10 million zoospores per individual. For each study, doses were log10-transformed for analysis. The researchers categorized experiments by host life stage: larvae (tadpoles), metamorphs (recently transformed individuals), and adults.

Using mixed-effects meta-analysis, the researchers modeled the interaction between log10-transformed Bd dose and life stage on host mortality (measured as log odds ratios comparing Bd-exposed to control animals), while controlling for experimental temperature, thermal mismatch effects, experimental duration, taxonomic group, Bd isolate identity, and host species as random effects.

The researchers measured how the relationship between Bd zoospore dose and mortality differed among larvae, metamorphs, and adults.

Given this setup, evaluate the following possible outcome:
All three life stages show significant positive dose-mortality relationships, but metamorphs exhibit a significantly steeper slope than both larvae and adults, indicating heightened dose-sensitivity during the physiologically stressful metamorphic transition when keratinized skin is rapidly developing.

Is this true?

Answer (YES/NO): NO